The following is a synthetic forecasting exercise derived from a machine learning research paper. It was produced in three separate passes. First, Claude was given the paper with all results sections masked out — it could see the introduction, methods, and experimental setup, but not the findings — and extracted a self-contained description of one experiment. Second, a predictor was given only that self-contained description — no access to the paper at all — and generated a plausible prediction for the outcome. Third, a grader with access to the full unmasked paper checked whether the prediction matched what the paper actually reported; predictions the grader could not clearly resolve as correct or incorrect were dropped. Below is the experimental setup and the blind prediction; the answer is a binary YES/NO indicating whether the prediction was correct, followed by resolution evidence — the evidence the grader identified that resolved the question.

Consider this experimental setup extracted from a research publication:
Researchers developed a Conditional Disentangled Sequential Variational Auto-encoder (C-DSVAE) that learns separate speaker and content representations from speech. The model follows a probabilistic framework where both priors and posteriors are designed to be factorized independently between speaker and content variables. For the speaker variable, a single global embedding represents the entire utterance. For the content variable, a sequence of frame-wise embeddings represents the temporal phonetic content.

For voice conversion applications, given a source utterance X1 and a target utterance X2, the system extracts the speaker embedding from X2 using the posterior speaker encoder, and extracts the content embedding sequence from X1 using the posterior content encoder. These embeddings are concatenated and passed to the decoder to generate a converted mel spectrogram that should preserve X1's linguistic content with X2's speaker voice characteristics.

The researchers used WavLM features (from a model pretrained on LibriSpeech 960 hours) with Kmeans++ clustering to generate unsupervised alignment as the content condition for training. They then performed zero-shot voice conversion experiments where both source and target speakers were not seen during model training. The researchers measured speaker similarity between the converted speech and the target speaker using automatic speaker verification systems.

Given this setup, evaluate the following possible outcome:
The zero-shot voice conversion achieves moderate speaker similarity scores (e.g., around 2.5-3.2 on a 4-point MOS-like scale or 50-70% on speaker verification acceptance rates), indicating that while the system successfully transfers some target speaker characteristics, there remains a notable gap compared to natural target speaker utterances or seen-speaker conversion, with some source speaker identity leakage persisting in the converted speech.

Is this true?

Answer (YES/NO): NO